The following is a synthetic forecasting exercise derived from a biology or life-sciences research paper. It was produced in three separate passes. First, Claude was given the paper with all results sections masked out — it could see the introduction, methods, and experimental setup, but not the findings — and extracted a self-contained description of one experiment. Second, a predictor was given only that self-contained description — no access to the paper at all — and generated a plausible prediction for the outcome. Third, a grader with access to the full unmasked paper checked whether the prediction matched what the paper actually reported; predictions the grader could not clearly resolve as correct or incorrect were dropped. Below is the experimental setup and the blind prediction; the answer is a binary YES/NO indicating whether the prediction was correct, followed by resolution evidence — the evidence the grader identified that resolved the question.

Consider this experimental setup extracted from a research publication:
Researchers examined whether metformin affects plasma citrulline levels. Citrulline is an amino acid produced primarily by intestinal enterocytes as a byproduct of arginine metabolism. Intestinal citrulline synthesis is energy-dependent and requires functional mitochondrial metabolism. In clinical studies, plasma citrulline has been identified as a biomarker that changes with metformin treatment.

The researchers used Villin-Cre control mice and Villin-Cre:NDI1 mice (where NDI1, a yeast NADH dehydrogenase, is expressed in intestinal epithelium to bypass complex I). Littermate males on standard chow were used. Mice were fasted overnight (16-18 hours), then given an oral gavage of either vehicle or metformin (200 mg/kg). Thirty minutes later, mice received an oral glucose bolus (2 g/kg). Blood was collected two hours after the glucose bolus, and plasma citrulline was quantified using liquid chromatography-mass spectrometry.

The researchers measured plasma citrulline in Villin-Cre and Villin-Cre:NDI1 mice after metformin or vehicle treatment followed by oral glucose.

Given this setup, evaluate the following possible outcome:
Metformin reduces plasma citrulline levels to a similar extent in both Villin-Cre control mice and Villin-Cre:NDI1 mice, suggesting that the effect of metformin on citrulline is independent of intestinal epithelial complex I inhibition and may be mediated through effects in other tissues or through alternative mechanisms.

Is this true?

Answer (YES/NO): NO